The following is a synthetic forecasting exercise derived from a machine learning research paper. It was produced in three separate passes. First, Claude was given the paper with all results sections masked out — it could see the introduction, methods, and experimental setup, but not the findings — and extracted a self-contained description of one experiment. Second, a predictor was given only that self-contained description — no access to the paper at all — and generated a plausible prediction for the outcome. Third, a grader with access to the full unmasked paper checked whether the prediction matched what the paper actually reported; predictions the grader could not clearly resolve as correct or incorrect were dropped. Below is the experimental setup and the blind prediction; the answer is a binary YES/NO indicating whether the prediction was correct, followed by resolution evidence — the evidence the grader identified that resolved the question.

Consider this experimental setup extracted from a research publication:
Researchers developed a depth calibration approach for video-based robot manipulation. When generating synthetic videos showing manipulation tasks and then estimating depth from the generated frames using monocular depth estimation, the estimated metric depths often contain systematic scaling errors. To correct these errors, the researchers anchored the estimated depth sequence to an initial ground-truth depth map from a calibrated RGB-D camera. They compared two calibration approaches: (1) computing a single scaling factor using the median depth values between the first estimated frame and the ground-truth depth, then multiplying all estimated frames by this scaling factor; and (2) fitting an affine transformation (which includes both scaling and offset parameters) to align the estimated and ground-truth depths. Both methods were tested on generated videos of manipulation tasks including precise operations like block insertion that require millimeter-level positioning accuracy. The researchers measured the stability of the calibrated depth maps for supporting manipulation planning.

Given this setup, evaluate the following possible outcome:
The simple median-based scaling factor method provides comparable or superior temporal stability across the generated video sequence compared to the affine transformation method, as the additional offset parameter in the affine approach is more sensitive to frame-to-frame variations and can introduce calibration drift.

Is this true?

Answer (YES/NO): YES